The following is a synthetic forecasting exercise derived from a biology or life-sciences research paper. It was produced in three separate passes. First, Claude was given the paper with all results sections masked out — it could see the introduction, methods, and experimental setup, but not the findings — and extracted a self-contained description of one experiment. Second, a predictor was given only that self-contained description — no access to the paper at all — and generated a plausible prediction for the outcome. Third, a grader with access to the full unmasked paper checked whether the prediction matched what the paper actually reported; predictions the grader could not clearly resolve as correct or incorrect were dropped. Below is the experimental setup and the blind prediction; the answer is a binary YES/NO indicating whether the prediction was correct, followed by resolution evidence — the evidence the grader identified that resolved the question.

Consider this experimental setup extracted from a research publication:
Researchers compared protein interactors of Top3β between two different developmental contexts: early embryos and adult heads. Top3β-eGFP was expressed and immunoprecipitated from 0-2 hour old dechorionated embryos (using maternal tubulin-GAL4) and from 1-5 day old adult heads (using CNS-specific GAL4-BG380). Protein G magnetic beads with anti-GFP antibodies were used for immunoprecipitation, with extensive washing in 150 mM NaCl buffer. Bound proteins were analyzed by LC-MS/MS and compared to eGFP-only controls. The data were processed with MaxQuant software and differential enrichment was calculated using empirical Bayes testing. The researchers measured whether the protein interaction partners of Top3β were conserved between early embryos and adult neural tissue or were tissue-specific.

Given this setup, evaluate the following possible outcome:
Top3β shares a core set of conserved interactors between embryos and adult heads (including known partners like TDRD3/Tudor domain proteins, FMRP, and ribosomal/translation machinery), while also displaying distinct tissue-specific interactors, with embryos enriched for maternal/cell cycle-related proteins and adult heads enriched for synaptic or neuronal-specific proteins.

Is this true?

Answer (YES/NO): NO